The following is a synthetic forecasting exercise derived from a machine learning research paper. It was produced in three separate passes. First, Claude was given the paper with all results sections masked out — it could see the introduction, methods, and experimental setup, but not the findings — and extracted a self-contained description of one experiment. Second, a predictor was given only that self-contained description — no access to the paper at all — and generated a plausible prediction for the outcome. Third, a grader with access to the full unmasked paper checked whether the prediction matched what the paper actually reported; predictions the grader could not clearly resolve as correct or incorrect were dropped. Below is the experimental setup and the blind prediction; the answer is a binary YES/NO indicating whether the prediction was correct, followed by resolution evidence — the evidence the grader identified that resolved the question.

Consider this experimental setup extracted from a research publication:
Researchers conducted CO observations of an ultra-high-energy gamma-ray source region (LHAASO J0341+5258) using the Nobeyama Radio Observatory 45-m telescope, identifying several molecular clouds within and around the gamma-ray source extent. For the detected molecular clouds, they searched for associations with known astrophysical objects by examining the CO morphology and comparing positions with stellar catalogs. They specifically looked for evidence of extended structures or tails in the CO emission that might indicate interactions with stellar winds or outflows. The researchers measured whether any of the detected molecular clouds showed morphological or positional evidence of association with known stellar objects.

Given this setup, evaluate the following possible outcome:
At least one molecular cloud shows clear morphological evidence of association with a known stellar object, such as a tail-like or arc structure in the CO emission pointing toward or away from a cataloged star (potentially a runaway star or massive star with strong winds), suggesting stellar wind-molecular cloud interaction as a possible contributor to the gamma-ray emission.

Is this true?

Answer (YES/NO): NO